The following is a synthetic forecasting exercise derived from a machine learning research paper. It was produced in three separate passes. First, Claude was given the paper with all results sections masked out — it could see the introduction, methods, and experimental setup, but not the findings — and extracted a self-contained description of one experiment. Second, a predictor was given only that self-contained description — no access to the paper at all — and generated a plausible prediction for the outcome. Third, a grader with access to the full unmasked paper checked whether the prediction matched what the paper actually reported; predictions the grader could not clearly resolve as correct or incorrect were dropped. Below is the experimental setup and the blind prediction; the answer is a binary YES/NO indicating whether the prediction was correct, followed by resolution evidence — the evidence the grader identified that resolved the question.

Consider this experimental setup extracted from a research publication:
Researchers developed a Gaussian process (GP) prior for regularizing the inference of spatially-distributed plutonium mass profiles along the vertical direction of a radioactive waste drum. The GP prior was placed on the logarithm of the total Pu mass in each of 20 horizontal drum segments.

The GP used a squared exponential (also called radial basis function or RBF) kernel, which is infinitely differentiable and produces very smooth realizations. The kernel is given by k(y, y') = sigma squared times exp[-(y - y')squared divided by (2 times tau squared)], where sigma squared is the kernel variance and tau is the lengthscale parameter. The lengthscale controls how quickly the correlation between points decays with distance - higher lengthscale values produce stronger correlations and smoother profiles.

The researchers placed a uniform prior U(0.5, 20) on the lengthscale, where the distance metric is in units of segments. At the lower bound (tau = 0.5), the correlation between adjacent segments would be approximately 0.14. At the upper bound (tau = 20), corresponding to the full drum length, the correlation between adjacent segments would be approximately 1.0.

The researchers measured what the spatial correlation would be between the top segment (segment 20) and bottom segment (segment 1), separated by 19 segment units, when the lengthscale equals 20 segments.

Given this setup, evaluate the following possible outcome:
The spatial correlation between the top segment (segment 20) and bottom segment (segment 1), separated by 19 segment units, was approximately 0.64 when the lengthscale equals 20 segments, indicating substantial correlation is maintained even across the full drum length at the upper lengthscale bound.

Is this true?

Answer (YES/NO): NO